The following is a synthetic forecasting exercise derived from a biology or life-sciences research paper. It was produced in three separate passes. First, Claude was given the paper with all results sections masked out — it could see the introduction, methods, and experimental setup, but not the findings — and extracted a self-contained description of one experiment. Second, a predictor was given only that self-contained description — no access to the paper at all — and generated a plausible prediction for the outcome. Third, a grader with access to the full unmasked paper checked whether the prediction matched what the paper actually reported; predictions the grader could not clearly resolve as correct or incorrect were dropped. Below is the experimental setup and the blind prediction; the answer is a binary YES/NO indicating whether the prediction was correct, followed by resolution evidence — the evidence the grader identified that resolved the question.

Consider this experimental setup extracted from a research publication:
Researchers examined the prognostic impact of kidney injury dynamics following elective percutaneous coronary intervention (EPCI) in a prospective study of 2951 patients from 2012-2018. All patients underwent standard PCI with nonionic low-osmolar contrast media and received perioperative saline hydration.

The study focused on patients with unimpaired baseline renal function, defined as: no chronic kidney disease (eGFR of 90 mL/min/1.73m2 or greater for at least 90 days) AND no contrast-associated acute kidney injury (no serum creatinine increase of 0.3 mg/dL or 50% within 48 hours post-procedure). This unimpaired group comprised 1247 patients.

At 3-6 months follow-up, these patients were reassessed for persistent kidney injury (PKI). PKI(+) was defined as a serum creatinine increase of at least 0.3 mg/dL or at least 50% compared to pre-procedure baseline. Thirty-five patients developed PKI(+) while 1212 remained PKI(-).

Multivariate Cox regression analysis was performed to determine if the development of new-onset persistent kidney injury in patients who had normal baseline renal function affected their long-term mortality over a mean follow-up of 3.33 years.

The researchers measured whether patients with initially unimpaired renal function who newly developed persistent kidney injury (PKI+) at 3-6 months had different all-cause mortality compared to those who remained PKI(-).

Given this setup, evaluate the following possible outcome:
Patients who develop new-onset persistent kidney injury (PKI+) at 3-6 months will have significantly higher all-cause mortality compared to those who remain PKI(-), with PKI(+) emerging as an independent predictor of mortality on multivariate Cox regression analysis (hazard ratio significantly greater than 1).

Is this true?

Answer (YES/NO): NO